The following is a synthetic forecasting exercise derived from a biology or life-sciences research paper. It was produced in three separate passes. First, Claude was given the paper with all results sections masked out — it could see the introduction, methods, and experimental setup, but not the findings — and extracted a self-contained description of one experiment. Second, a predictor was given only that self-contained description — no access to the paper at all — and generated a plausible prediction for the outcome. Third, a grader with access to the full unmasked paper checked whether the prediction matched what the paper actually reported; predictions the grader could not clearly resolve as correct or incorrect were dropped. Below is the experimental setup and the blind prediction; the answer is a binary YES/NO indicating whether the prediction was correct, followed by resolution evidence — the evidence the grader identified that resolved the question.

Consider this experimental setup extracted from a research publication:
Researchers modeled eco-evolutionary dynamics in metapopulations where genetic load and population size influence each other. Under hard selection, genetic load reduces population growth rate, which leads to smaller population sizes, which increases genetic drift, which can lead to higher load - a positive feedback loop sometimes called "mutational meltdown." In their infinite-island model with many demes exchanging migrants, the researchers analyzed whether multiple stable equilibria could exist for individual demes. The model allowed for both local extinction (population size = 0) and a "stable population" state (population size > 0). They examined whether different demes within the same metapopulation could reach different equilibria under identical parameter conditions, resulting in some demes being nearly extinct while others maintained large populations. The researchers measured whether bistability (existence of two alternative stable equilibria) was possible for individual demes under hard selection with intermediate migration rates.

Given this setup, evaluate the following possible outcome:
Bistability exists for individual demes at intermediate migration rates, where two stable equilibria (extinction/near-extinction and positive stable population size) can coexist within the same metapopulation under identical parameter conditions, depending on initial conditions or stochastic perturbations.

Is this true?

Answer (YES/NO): YES